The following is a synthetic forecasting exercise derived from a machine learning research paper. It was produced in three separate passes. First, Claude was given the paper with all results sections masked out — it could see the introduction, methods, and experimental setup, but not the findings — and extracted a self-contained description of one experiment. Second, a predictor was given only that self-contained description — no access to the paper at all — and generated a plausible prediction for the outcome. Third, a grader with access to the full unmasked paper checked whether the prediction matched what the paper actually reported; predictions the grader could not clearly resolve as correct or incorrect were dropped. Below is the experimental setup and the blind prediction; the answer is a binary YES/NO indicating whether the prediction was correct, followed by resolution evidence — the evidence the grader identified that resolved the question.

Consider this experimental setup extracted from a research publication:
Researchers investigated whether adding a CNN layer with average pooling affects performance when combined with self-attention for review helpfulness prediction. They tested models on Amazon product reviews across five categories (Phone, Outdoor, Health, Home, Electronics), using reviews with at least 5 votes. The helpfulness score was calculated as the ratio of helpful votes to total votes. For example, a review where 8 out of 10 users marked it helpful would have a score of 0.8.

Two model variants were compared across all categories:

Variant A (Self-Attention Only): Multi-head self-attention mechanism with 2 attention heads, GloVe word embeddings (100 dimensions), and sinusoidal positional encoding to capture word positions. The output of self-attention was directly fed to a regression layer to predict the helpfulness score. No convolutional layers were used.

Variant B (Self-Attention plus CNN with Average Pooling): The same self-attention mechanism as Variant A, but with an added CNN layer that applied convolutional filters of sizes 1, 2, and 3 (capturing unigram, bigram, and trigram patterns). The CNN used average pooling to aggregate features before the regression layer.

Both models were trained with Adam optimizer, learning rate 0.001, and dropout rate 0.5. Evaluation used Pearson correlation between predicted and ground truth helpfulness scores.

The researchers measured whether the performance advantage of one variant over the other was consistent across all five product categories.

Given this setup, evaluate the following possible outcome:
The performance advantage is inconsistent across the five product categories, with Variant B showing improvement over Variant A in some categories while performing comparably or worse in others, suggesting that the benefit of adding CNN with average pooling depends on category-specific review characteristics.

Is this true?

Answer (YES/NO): NO